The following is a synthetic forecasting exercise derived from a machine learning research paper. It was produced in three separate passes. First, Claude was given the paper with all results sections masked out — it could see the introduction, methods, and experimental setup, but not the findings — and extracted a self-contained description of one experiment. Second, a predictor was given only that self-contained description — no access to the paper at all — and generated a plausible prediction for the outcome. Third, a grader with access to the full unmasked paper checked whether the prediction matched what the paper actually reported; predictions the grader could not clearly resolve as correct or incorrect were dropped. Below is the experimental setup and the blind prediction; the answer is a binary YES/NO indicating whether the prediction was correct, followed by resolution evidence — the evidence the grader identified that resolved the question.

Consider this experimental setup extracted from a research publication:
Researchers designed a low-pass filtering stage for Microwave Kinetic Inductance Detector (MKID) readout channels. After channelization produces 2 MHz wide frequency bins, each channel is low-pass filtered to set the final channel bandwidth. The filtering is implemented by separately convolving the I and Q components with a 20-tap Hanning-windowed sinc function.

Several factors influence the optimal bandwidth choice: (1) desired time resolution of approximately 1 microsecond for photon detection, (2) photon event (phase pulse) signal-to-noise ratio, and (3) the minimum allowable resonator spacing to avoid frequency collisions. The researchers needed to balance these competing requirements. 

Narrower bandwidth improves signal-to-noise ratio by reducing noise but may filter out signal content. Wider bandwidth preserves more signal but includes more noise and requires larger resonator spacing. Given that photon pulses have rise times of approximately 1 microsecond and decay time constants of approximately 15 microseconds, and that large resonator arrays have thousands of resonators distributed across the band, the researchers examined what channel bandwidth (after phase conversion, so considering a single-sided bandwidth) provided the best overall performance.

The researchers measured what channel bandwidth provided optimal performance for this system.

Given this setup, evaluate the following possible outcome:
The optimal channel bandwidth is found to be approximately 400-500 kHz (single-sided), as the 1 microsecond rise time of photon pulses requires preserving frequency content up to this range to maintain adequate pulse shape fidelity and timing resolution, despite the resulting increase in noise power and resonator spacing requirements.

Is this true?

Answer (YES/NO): NO